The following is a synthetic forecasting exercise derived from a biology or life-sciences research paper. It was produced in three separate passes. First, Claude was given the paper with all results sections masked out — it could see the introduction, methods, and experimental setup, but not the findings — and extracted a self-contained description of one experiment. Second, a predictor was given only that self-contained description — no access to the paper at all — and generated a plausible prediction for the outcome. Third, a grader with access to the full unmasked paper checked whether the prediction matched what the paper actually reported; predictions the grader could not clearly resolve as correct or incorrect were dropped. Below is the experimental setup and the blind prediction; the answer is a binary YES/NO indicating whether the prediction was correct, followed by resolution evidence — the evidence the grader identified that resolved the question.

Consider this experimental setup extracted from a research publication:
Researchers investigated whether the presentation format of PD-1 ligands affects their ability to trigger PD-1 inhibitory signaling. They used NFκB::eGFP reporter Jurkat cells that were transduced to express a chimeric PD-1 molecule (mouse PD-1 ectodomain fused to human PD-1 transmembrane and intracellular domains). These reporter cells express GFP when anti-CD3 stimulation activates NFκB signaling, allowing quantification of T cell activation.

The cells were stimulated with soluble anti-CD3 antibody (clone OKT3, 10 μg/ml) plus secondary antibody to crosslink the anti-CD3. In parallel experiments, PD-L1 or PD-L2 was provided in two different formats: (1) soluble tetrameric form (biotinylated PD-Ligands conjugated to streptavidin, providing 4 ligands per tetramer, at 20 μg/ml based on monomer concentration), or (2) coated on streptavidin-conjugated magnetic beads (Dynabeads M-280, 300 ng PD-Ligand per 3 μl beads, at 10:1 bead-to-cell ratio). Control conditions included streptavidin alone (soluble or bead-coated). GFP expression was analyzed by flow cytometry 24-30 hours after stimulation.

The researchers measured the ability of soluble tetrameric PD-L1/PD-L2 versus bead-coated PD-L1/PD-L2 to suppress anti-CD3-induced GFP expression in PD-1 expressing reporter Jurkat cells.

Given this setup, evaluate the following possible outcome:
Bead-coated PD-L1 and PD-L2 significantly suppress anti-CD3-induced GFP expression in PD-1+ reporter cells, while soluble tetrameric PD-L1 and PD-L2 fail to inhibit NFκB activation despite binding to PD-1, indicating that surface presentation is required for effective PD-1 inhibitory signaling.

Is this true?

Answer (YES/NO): YES